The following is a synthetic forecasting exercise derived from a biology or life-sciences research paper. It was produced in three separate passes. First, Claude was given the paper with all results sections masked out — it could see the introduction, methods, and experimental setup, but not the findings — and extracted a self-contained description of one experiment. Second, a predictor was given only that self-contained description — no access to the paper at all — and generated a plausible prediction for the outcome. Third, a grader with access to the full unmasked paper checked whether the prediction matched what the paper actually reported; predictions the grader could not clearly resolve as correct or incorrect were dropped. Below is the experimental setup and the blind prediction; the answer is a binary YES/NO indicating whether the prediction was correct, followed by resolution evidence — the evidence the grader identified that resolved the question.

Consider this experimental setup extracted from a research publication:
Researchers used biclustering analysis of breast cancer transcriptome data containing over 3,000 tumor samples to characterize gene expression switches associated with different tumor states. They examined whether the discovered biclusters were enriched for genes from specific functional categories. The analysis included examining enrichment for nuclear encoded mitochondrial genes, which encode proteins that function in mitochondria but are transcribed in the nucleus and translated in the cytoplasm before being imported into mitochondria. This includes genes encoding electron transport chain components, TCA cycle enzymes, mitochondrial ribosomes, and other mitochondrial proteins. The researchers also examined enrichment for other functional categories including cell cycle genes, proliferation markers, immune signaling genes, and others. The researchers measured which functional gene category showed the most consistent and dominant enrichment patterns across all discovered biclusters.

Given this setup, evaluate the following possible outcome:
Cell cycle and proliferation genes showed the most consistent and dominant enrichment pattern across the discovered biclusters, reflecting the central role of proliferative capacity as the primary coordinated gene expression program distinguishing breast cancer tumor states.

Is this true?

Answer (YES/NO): NO